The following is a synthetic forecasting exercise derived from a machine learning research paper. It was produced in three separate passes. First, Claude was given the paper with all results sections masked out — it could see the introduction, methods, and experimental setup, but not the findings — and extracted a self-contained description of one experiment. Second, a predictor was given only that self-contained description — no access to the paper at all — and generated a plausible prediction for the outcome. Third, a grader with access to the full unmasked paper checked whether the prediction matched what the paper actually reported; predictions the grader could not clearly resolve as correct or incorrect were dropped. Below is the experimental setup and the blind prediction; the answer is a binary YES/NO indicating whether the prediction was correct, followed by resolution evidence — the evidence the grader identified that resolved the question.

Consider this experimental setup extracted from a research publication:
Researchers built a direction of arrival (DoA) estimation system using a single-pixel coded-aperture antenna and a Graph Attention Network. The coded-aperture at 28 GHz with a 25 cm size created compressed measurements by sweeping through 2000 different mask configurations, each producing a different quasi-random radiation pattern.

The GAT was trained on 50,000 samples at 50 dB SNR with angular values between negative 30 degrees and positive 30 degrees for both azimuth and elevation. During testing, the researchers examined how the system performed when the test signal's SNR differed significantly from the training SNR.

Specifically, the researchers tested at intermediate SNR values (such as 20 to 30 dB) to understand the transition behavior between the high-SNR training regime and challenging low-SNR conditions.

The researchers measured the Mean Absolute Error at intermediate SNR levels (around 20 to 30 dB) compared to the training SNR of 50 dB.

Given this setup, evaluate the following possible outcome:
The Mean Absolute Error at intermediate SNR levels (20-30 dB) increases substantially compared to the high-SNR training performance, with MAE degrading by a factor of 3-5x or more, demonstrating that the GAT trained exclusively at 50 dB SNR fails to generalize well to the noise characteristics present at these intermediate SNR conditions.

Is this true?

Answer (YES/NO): NO